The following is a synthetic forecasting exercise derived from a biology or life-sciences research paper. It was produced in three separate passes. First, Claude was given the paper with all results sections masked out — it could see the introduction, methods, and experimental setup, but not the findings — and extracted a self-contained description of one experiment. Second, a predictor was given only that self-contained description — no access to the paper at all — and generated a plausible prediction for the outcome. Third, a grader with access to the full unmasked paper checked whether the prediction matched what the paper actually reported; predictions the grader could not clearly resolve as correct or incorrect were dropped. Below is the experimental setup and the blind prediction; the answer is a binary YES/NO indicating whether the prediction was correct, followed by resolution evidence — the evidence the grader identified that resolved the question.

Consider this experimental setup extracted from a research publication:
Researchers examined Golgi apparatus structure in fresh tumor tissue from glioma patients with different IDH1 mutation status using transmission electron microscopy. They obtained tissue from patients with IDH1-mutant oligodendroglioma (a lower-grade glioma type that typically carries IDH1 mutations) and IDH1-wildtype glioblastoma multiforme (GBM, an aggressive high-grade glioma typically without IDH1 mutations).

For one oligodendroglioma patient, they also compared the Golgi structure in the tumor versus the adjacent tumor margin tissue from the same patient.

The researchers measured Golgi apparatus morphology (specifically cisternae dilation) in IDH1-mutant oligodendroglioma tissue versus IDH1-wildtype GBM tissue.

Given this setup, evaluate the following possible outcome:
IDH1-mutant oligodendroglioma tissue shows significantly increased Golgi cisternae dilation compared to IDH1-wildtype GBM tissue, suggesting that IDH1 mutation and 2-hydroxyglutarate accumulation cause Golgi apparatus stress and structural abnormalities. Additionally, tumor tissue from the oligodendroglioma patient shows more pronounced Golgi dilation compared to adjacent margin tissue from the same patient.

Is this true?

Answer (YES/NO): YES